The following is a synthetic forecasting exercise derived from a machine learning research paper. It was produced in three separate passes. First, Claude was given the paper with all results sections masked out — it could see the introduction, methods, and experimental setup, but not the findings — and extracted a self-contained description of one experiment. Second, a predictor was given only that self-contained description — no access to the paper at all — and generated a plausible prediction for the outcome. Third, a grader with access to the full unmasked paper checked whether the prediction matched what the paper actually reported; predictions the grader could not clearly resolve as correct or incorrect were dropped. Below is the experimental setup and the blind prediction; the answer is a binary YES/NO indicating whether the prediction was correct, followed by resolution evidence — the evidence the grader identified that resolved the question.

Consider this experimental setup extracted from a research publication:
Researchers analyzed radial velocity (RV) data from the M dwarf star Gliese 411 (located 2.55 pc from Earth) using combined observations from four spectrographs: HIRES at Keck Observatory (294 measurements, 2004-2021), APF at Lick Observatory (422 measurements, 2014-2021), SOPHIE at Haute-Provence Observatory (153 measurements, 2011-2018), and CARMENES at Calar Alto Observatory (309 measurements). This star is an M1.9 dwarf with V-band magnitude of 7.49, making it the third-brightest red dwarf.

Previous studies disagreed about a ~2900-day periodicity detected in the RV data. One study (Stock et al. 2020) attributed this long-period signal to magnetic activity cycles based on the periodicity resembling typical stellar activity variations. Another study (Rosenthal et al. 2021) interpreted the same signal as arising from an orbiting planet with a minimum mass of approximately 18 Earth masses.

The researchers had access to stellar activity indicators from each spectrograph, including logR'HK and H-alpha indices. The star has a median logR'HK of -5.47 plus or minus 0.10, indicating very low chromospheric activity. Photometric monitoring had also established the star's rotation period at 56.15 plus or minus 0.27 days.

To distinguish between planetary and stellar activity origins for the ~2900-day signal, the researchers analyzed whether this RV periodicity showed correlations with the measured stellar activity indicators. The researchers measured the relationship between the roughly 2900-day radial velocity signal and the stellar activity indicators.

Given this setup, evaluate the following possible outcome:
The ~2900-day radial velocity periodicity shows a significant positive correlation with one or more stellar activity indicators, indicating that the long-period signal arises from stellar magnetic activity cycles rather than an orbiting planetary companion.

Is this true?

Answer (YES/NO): NO